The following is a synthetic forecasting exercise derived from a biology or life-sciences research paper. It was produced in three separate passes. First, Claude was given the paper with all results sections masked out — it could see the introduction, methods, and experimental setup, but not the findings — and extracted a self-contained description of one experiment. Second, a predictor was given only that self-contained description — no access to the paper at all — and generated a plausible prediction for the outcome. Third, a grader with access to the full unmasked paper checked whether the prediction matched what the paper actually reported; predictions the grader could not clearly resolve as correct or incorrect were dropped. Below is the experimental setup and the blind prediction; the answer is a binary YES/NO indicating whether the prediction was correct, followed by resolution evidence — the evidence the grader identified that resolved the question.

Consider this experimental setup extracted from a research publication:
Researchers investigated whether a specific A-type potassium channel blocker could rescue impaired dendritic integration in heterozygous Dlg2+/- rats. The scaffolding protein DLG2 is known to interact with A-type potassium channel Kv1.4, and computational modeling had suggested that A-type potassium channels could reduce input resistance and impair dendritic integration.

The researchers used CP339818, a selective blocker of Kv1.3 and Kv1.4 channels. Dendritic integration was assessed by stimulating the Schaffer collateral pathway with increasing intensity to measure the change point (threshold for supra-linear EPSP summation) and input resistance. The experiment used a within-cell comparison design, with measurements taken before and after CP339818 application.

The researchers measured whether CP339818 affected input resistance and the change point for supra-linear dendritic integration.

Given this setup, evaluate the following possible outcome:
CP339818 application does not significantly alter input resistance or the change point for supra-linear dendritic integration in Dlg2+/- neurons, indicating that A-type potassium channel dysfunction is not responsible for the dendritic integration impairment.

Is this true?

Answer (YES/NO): NO